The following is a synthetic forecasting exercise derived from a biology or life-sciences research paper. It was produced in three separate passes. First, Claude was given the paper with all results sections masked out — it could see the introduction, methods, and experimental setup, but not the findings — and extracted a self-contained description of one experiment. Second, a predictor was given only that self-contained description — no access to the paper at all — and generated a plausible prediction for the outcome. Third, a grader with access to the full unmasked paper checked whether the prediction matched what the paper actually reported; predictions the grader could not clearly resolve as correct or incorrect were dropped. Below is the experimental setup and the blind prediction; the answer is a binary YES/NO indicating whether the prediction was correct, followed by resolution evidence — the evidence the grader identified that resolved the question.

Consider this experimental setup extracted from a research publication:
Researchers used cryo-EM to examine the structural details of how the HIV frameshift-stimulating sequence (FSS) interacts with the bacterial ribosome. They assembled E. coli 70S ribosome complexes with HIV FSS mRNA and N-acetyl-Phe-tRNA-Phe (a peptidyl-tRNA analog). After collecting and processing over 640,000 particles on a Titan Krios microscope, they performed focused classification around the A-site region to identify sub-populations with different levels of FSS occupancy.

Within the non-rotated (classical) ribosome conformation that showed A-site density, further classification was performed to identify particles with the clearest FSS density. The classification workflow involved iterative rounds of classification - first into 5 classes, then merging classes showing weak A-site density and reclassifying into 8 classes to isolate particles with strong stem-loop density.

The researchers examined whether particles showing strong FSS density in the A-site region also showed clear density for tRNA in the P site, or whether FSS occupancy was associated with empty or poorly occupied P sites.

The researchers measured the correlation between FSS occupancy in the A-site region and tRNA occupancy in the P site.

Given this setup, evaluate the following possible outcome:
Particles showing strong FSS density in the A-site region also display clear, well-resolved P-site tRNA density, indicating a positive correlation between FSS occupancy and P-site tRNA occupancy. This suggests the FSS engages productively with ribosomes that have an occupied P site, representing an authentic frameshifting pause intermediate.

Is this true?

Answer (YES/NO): YES